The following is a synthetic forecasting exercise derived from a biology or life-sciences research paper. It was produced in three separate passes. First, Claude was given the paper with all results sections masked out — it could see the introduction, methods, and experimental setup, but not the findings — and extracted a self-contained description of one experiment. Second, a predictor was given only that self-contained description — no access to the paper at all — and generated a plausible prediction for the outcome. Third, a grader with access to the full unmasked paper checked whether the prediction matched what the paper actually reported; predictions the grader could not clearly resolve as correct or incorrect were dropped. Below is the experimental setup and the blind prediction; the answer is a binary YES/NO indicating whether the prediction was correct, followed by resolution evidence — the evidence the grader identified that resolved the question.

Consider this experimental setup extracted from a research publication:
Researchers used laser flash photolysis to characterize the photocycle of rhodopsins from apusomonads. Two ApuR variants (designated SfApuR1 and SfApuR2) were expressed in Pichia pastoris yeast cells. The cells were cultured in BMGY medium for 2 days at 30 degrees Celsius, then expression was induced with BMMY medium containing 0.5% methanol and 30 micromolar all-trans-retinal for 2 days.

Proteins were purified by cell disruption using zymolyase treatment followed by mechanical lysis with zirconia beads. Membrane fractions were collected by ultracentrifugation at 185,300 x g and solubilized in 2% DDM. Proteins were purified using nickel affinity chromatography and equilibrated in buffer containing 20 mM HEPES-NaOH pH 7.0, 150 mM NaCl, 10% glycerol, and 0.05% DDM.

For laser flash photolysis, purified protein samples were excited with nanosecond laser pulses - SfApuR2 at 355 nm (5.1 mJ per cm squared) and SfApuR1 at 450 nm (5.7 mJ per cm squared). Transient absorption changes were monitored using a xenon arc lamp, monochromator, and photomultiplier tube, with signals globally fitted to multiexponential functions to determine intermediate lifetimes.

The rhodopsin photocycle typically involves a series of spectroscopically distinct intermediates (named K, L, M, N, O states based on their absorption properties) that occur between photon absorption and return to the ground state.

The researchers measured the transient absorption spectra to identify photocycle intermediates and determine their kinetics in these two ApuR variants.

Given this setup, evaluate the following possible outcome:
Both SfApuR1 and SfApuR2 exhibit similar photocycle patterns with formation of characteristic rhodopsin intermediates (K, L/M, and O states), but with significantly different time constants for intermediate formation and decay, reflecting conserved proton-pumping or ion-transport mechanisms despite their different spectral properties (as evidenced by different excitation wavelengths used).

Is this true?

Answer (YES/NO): NO